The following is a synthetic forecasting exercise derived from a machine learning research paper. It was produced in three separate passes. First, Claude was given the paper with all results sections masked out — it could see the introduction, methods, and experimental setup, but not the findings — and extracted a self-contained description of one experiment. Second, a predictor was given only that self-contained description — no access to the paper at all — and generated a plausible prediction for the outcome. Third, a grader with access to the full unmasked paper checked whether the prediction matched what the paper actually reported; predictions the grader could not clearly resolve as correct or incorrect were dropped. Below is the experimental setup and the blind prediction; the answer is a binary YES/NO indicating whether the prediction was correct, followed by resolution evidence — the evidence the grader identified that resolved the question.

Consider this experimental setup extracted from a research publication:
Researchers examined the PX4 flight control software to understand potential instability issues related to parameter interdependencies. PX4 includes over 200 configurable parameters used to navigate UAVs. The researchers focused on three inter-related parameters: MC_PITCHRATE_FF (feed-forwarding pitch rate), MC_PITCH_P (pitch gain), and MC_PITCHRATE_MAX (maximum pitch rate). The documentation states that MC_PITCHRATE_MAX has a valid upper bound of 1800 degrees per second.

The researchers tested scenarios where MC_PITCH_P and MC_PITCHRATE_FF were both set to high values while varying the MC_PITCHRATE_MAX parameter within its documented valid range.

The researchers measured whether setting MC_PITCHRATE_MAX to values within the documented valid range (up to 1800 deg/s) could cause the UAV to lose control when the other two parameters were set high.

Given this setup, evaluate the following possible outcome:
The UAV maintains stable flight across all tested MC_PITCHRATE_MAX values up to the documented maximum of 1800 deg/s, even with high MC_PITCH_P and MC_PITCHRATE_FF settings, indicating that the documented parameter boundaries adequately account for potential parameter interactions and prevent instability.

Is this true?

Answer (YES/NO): NO